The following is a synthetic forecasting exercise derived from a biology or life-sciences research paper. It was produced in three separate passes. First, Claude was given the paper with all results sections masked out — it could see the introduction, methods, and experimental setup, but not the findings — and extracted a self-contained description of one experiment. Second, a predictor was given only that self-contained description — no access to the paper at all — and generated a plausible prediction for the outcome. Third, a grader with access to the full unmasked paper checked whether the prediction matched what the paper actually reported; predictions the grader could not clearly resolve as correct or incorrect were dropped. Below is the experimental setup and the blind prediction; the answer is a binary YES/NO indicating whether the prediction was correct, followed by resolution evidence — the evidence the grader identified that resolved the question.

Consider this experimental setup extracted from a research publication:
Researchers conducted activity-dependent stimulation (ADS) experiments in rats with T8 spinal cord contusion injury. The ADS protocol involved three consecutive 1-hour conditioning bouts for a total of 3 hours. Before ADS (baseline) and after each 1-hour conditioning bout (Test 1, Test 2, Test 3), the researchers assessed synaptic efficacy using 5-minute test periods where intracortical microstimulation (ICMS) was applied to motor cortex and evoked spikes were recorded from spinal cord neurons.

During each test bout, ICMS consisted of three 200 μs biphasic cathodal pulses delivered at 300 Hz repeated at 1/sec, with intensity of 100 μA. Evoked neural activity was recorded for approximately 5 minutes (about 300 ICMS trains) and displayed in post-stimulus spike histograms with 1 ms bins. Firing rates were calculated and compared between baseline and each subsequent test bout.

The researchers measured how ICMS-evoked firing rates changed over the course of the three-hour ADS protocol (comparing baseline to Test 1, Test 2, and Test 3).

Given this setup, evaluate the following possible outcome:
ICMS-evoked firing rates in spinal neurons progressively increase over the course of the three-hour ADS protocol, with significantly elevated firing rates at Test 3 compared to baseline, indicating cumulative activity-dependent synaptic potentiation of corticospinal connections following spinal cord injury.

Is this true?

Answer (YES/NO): NO